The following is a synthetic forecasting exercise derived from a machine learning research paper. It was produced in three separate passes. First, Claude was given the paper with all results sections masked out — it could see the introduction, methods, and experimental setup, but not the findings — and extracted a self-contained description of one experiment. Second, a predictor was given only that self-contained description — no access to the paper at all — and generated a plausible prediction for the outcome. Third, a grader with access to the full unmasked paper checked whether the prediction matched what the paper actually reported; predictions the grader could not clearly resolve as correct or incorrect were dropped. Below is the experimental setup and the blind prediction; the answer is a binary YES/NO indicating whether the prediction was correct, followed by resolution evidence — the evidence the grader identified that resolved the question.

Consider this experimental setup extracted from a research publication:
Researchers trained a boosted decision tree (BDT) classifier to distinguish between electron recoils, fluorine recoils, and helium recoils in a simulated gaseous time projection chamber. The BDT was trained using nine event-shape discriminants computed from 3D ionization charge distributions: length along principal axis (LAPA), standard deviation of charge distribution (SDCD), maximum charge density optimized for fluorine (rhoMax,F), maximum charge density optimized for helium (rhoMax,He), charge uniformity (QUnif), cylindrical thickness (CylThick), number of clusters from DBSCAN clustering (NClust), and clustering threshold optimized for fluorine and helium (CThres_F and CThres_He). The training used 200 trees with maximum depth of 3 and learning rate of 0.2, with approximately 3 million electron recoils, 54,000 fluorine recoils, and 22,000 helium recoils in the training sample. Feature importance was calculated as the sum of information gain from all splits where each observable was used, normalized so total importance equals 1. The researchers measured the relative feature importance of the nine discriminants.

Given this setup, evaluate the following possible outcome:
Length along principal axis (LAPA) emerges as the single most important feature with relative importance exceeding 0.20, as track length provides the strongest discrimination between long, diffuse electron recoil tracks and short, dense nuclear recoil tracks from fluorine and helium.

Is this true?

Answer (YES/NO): NO